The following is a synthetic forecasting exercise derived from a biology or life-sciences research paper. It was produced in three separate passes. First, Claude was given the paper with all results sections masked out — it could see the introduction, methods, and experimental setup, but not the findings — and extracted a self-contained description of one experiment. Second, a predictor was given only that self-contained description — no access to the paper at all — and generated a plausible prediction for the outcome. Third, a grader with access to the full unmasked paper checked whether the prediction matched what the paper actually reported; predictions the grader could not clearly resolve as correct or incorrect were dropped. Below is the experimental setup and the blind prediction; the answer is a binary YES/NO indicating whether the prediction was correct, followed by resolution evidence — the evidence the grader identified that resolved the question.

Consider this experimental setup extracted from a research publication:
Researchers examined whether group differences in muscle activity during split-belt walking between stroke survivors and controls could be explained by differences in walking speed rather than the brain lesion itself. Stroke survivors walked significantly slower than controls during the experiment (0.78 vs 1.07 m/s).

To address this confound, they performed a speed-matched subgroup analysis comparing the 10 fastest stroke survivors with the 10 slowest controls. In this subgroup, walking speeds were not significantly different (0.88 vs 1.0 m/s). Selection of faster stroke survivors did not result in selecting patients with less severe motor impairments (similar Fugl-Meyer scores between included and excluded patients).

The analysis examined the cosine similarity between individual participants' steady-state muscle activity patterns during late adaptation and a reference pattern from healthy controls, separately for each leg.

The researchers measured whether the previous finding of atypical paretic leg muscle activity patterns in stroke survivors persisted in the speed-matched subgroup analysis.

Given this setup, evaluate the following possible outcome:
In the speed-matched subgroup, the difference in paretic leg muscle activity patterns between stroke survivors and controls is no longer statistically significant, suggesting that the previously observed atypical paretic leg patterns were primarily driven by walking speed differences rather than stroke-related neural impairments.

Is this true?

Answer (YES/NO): NO